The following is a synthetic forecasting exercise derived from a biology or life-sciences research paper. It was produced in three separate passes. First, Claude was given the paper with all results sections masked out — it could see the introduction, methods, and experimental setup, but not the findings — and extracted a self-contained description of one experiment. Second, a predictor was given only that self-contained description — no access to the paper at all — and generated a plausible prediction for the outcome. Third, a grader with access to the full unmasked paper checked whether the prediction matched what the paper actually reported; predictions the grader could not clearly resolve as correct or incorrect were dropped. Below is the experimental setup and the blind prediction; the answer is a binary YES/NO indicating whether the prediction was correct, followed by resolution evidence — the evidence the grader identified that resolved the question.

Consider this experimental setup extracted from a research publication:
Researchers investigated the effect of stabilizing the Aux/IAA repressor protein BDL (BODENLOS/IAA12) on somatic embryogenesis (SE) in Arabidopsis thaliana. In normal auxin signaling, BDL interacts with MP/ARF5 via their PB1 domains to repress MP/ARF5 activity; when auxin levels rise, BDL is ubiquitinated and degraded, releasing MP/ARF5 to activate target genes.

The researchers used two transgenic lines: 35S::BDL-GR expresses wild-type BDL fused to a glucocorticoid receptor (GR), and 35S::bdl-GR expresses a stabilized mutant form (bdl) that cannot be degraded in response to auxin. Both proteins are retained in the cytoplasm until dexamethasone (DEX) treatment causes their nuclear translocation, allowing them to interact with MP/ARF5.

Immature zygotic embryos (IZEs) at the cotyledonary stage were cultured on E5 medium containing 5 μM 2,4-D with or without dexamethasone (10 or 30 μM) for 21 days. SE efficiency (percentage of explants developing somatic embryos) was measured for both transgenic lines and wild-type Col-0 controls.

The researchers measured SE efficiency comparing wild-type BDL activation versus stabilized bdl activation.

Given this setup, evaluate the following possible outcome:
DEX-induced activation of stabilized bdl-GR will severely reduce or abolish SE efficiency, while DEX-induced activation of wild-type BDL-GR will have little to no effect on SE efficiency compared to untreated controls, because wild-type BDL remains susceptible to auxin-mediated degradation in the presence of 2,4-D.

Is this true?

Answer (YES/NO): YES